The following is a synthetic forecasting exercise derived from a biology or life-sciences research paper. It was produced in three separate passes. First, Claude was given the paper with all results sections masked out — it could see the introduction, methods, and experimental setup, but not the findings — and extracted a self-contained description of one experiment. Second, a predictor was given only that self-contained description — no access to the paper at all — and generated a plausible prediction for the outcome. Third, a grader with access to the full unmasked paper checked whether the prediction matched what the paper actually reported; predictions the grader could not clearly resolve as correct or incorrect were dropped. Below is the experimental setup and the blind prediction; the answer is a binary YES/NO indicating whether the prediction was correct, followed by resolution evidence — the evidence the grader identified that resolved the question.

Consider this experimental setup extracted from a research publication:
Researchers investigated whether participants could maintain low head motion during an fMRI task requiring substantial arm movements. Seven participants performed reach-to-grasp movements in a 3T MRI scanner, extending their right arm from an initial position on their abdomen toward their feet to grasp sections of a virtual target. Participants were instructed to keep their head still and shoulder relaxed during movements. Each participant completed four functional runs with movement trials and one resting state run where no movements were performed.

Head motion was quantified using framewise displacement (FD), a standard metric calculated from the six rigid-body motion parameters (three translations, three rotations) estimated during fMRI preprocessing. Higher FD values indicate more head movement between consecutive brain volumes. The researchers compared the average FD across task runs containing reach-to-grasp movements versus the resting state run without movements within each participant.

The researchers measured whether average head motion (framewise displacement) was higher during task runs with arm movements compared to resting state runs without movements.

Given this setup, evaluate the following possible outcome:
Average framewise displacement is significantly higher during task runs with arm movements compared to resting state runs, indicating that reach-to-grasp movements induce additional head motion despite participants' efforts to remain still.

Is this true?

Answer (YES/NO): NO